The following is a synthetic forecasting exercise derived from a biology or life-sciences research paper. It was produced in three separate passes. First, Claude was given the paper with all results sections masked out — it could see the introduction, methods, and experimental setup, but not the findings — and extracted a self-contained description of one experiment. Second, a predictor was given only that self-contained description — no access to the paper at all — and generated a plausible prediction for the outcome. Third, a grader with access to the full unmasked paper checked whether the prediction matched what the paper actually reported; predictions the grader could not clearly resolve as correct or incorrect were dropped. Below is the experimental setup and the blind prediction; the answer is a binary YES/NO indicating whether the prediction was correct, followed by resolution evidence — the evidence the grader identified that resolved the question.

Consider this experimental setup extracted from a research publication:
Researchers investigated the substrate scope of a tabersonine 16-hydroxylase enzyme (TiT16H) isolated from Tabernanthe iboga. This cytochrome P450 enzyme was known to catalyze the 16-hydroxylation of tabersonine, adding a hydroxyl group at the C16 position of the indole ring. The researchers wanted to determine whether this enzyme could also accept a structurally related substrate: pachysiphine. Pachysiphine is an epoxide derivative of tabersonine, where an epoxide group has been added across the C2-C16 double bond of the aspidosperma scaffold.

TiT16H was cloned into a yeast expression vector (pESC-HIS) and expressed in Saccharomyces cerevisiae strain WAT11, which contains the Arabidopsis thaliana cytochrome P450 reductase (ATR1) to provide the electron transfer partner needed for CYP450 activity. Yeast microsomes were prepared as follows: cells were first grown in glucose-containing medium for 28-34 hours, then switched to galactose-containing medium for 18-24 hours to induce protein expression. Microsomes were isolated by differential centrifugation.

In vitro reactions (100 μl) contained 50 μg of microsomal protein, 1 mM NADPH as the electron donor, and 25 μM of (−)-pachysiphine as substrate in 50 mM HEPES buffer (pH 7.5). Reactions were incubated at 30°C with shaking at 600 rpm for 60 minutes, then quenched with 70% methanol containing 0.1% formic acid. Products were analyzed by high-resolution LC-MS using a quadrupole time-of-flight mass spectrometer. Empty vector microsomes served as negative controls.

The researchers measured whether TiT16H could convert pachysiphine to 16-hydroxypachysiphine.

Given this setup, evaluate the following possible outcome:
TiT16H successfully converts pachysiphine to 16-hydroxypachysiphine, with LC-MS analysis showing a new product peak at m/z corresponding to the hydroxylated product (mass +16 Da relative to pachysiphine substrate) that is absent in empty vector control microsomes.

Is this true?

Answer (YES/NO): YES